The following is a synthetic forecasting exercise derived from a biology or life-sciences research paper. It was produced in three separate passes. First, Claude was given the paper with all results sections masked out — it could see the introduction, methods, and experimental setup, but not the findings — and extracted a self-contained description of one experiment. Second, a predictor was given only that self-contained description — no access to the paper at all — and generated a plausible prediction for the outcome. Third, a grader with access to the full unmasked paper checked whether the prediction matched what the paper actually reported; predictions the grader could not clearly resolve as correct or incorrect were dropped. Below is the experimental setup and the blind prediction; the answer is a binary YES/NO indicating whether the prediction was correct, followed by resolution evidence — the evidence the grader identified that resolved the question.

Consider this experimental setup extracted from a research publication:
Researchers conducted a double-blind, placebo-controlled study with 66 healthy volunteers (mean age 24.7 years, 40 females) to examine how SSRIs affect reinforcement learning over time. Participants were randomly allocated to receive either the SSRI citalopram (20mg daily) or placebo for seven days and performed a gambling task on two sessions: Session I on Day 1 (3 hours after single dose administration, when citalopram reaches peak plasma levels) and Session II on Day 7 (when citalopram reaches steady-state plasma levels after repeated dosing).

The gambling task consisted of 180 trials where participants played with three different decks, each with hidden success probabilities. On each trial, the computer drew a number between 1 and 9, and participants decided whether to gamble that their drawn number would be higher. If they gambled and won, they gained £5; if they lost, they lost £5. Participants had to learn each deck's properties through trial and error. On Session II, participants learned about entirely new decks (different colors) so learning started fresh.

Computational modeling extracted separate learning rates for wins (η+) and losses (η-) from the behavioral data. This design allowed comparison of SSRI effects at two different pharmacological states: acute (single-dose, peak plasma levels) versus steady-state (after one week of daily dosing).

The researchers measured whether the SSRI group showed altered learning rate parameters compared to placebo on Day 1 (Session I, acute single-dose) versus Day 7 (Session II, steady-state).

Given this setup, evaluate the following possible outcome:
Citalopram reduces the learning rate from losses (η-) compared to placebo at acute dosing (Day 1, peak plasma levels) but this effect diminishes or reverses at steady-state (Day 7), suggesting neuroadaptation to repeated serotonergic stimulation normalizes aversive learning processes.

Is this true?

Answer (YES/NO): NO